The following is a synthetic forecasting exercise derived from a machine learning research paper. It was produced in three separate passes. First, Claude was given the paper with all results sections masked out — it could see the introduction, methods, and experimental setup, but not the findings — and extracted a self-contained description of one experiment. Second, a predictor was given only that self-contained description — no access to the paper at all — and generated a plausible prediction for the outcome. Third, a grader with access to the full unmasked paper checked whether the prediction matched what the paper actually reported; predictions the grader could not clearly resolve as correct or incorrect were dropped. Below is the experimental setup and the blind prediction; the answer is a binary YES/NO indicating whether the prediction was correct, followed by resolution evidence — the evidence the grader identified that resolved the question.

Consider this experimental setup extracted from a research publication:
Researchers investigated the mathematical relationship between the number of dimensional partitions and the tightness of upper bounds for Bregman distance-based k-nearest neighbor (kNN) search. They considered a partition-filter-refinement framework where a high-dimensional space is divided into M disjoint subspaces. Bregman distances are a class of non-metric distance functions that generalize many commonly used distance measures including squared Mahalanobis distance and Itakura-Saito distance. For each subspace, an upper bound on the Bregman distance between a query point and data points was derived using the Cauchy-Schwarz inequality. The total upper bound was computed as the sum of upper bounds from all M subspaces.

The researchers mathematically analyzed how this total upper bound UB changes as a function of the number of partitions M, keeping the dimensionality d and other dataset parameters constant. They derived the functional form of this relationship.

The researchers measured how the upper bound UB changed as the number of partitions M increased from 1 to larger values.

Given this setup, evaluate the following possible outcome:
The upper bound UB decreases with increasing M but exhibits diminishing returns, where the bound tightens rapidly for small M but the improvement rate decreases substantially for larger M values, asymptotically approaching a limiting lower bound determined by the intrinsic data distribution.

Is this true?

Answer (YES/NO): NO